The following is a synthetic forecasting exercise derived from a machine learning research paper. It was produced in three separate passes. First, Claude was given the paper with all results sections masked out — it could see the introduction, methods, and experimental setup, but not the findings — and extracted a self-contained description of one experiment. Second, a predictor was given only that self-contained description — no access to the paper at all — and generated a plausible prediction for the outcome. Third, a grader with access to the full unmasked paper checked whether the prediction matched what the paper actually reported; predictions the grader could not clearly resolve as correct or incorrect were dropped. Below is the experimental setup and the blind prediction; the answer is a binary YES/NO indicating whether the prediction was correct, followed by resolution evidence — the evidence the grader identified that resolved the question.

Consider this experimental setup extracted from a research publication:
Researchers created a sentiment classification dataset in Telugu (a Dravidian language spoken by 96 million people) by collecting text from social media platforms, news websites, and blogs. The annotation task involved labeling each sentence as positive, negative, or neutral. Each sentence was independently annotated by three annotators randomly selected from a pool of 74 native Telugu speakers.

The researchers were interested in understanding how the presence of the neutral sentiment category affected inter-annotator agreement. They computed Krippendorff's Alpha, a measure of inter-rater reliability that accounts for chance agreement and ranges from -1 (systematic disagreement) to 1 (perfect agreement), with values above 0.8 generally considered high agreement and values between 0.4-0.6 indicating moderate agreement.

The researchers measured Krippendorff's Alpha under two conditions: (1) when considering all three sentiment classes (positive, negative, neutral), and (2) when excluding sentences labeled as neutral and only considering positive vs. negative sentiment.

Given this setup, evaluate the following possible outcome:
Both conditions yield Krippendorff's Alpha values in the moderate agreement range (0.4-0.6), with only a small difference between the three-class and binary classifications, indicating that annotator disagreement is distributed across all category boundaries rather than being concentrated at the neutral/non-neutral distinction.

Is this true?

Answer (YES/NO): NO